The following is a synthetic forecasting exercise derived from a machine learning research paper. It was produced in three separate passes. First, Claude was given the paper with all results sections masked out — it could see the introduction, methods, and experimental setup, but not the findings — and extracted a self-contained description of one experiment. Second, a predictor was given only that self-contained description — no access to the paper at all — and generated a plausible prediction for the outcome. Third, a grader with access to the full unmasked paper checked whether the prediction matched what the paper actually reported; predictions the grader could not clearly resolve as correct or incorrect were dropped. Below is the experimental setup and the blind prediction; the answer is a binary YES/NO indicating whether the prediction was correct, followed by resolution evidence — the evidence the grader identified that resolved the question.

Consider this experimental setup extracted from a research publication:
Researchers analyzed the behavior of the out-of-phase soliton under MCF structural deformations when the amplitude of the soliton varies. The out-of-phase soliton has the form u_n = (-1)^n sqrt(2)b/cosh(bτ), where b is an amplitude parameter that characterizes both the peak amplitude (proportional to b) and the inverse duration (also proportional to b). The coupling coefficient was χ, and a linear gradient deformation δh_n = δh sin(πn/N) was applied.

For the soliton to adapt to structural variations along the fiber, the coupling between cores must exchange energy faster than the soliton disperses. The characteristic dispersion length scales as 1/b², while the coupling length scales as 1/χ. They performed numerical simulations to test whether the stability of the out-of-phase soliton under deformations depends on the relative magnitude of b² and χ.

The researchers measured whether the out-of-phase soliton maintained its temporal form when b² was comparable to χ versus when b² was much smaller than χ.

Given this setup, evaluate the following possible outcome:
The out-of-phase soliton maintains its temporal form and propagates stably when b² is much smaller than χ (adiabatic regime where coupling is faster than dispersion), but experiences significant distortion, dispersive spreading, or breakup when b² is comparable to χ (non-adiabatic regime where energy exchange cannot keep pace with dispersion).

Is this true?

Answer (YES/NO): YES